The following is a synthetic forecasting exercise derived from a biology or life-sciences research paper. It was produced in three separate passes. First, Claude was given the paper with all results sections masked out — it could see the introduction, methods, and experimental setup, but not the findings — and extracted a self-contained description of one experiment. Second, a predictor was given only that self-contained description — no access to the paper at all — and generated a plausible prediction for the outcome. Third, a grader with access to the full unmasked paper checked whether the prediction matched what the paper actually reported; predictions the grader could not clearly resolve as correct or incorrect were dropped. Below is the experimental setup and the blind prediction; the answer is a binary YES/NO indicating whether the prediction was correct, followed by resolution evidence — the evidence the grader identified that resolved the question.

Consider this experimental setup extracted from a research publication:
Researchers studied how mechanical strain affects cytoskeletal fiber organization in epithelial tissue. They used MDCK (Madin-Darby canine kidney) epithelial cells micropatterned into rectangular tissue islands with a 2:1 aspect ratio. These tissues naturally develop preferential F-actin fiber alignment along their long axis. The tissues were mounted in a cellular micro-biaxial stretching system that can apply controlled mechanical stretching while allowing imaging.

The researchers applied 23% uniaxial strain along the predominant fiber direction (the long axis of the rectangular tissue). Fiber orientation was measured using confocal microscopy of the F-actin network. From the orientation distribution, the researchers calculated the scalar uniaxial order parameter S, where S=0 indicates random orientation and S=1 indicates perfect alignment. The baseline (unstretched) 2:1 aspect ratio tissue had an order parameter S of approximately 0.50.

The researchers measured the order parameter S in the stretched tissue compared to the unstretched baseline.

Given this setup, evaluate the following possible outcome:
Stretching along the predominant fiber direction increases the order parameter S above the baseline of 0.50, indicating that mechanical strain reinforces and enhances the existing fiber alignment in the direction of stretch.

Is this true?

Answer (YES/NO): YES